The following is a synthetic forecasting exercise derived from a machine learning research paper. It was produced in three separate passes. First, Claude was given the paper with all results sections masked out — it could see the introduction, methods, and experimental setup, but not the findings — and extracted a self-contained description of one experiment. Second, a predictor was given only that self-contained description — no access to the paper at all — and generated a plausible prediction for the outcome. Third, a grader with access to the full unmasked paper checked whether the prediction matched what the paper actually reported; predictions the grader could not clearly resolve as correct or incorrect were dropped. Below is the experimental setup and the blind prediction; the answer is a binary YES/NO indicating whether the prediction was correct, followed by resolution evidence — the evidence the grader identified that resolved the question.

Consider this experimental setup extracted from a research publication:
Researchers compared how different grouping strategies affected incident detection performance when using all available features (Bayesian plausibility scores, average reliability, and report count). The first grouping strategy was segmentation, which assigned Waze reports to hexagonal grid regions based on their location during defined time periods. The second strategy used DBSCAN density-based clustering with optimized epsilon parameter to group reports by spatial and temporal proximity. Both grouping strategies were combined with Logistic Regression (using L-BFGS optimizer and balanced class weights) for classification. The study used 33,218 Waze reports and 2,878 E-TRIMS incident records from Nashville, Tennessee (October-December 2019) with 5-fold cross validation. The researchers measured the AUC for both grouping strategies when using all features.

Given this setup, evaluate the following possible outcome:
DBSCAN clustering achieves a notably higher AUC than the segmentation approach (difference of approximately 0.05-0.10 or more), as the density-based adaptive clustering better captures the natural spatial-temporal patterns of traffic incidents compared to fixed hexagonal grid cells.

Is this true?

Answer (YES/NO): NO